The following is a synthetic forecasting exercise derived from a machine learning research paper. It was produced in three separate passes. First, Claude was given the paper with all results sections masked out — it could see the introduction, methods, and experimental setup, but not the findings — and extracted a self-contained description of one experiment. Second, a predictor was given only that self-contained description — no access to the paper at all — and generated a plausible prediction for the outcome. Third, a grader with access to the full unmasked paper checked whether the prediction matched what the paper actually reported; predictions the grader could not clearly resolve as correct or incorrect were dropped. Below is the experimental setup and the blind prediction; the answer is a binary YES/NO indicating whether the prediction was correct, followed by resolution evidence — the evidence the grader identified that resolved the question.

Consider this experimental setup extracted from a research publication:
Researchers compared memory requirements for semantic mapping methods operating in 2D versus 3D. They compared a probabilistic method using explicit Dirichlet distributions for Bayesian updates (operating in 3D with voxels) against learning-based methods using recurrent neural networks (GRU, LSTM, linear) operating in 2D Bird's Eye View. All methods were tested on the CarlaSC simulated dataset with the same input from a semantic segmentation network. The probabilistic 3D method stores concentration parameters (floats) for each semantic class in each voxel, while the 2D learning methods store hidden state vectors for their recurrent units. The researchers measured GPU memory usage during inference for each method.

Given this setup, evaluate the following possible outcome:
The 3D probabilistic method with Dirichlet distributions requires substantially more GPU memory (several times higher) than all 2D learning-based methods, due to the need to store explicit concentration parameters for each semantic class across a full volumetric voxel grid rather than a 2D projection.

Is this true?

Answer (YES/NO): NO